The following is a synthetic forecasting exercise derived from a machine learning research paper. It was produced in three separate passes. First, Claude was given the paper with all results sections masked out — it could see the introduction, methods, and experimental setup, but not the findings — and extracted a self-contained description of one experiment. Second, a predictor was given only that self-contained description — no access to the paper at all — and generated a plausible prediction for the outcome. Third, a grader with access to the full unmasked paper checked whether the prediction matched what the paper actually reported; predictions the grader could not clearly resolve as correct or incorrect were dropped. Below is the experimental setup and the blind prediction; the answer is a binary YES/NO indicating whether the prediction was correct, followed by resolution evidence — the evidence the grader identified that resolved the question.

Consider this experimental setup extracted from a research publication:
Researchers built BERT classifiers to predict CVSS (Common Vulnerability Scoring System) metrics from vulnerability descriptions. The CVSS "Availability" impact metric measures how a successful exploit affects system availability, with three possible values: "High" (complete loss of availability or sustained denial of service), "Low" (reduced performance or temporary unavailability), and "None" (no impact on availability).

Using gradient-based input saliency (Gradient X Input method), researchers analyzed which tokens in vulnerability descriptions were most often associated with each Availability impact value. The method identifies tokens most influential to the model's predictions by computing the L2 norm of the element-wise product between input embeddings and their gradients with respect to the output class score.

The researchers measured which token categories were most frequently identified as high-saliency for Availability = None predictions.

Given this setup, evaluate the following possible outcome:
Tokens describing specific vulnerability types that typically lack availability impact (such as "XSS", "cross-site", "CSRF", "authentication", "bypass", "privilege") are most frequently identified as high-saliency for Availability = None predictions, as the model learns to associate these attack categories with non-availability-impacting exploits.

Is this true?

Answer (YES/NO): NO